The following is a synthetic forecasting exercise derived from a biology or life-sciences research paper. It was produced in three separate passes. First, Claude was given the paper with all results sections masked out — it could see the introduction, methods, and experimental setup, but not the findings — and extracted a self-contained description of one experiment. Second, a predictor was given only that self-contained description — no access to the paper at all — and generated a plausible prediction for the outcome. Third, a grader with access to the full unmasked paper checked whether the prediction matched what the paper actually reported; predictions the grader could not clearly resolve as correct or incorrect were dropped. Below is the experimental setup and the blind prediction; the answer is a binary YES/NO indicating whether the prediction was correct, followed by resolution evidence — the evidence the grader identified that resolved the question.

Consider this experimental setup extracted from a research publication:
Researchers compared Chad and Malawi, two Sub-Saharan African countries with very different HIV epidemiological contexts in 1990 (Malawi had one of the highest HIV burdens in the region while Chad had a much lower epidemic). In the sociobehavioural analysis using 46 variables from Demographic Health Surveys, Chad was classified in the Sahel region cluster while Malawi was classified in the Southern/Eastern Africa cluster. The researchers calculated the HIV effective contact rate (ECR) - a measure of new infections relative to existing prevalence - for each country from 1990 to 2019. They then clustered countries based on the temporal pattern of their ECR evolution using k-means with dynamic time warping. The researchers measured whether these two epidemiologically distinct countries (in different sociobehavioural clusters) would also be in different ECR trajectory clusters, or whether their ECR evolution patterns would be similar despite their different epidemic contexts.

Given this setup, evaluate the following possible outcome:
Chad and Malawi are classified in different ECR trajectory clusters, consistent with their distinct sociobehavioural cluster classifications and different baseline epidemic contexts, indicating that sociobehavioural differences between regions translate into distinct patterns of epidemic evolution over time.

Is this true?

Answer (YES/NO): NO